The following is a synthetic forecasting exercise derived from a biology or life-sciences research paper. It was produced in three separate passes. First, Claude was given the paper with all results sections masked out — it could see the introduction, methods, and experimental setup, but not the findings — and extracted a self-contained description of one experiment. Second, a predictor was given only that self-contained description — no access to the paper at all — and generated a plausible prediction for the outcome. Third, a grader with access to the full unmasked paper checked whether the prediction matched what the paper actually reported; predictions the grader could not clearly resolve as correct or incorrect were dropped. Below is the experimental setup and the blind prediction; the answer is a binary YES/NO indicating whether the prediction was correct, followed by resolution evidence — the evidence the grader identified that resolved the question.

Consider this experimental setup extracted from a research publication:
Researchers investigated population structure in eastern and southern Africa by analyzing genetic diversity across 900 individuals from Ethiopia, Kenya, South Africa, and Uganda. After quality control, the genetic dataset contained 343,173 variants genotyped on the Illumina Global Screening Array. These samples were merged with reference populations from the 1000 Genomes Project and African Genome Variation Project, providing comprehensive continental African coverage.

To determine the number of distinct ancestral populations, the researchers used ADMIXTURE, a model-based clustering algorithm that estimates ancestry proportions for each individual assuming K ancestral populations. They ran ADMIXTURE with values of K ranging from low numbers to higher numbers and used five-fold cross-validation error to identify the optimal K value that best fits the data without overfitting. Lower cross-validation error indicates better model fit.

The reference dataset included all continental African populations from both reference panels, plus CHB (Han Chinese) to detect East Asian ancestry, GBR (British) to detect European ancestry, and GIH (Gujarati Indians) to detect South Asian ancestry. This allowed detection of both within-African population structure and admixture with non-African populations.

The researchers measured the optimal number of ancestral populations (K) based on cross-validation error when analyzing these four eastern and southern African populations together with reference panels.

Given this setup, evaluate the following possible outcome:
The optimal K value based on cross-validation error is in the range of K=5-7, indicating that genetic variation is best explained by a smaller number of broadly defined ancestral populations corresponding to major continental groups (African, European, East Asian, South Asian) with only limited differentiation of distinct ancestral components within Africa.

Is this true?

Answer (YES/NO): NO